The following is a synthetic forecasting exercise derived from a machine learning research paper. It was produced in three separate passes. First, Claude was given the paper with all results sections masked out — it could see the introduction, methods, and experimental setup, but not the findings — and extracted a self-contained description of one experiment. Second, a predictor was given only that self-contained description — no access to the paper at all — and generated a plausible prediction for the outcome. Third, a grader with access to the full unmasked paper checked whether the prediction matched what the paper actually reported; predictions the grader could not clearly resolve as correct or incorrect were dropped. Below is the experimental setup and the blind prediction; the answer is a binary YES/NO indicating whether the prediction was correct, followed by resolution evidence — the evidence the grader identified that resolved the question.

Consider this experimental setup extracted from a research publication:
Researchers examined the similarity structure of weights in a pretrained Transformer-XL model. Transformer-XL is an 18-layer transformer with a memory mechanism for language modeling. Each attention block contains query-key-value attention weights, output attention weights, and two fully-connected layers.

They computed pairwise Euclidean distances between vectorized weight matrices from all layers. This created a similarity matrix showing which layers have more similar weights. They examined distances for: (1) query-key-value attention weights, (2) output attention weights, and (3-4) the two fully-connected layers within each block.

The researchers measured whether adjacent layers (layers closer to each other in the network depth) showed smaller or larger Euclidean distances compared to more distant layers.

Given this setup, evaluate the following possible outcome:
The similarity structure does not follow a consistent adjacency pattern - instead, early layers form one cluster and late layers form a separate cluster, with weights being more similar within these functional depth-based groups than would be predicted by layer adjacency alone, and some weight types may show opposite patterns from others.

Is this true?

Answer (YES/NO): NO